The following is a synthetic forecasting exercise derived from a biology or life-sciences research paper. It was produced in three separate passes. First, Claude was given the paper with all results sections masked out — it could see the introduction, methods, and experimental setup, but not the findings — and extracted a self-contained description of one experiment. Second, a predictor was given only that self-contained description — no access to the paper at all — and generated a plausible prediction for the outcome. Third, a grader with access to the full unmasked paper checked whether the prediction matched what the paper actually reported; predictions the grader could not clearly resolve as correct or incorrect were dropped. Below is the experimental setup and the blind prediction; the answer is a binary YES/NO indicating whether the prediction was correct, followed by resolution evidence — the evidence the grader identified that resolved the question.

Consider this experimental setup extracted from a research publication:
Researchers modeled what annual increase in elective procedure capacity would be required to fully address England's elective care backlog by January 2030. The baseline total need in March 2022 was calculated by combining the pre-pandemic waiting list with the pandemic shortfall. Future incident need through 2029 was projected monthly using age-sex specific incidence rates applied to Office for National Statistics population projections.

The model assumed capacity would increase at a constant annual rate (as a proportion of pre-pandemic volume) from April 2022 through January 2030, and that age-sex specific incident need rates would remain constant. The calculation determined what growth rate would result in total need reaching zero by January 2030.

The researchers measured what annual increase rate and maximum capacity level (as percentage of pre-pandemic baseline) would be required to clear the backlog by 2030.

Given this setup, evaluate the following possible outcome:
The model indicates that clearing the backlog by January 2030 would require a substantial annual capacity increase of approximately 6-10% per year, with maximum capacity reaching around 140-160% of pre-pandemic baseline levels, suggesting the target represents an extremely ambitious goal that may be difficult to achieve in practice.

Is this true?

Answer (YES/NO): YES